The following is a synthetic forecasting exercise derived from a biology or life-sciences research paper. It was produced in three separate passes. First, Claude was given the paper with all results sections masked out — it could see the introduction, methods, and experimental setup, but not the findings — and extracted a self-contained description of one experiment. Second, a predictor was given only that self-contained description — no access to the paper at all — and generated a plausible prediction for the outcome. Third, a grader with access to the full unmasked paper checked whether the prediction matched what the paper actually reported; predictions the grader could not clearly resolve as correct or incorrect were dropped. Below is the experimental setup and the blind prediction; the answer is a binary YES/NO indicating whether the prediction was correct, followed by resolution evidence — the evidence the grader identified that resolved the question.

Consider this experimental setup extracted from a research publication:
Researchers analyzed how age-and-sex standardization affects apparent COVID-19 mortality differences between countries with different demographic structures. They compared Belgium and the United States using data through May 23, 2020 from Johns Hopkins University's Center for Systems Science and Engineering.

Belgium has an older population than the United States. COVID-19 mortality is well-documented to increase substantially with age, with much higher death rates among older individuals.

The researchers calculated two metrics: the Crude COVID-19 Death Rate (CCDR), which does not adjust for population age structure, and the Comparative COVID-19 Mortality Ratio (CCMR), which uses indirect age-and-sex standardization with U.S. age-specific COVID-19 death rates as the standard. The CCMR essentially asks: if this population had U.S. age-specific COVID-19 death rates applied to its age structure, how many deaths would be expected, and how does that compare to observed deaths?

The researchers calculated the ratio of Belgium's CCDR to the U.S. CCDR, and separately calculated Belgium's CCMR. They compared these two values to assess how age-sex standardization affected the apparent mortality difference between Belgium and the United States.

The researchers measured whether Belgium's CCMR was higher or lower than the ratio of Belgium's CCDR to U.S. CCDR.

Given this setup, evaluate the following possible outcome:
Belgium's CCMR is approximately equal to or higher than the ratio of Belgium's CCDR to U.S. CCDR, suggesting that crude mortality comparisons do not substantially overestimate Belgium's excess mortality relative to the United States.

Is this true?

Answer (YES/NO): NO